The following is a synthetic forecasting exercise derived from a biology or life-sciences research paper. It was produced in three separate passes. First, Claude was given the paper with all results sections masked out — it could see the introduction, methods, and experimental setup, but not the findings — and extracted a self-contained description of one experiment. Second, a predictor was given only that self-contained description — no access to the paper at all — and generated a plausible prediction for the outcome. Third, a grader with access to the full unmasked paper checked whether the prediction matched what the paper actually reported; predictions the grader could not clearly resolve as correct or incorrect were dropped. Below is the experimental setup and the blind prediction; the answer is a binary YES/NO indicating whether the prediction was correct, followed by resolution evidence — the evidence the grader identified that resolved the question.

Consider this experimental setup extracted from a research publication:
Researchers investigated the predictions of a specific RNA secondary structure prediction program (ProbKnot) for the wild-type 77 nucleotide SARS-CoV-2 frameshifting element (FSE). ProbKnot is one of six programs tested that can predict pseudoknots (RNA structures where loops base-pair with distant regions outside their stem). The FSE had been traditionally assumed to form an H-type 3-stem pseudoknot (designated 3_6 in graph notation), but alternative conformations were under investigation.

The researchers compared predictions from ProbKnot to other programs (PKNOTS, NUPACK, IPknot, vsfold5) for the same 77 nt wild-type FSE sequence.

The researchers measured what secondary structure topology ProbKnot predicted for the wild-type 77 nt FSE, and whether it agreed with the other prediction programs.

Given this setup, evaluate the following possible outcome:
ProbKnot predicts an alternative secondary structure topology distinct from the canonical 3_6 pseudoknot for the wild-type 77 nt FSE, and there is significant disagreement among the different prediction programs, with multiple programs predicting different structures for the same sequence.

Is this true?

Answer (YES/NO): NO